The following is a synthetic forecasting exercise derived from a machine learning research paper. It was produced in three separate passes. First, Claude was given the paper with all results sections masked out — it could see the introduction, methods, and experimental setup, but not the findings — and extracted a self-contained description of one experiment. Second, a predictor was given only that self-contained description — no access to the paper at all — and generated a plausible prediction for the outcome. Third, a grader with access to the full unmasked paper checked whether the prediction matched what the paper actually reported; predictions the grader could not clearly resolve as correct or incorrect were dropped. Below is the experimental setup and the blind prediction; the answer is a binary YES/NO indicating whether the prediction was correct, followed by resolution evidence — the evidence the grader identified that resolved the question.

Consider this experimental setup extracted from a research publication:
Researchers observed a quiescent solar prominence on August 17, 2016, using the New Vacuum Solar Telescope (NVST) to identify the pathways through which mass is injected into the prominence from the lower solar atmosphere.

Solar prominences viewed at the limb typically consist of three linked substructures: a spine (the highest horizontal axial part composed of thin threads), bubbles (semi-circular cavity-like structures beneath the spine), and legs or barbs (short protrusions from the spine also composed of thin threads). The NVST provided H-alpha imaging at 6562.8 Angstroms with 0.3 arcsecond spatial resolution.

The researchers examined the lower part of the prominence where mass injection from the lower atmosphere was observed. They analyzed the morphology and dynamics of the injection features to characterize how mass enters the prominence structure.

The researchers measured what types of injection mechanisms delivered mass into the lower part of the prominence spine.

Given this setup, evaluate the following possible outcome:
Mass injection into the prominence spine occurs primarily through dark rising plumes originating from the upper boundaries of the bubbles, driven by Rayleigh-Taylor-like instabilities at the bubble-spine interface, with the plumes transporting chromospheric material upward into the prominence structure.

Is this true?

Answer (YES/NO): NO